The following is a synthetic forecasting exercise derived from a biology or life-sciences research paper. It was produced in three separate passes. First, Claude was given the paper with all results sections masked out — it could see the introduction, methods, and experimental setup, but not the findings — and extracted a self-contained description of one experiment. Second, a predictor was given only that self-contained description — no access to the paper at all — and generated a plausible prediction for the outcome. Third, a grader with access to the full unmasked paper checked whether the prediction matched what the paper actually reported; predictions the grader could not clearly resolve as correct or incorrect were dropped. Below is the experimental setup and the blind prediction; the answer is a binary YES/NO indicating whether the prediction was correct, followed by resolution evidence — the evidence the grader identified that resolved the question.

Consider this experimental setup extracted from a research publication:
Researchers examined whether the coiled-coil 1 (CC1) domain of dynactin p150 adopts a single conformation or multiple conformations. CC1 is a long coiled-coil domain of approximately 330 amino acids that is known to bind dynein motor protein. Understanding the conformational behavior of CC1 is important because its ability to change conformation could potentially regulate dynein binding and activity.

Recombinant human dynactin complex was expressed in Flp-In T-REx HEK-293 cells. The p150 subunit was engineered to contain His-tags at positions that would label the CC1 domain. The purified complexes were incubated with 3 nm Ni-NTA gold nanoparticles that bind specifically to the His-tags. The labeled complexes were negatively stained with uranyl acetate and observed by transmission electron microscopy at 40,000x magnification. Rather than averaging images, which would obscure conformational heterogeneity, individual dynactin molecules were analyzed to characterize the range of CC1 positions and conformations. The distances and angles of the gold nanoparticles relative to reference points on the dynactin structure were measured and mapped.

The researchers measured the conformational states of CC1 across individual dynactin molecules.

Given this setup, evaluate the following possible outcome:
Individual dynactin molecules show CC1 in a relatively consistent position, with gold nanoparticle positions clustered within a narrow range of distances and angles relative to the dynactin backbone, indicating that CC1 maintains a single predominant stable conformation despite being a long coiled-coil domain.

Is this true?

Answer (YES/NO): NO